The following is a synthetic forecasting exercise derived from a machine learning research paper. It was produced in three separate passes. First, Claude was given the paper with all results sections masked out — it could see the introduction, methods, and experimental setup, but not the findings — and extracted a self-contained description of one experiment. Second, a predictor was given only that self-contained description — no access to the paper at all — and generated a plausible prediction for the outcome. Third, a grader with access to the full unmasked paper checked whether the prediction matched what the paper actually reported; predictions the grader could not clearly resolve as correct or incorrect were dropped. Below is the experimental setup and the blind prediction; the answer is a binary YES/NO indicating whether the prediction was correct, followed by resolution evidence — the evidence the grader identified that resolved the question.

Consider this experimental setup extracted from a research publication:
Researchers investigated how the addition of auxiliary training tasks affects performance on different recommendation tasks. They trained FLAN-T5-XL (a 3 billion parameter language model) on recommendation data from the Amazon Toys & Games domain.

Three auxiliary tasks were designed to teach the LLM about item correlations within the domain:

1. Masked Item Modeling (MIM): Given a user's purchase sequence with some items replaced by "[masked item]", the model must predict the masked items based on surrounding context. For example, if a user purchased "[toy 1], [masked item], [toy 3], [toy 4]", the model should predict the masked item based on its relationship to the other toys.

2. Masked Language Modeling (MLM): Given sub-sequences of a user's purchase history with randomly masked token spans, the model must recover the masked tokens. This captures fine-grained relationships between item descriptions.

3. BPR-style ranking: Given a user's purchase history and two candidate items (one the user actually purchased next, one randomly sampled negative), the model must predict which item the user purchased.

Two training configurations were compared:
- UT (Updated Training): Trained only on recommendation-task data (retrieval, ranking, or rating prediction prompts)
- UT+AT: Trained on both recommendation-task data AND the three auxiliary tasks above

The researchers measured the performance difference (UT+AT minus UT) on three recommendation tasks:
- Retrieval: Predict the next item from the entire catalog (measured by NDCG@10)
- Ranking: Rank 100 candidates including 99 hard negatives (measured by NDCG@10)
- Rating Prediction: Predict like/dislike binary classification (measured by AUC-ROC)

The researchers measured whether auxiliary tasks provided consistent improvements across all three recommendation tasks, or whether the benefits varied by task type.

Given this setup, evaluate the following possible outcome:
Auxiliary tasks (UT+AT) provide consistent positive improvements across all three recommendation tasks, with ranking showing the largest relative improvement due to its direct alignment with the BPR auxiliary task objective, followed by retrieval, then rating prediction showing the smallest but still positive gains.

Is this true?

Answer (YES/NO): NO